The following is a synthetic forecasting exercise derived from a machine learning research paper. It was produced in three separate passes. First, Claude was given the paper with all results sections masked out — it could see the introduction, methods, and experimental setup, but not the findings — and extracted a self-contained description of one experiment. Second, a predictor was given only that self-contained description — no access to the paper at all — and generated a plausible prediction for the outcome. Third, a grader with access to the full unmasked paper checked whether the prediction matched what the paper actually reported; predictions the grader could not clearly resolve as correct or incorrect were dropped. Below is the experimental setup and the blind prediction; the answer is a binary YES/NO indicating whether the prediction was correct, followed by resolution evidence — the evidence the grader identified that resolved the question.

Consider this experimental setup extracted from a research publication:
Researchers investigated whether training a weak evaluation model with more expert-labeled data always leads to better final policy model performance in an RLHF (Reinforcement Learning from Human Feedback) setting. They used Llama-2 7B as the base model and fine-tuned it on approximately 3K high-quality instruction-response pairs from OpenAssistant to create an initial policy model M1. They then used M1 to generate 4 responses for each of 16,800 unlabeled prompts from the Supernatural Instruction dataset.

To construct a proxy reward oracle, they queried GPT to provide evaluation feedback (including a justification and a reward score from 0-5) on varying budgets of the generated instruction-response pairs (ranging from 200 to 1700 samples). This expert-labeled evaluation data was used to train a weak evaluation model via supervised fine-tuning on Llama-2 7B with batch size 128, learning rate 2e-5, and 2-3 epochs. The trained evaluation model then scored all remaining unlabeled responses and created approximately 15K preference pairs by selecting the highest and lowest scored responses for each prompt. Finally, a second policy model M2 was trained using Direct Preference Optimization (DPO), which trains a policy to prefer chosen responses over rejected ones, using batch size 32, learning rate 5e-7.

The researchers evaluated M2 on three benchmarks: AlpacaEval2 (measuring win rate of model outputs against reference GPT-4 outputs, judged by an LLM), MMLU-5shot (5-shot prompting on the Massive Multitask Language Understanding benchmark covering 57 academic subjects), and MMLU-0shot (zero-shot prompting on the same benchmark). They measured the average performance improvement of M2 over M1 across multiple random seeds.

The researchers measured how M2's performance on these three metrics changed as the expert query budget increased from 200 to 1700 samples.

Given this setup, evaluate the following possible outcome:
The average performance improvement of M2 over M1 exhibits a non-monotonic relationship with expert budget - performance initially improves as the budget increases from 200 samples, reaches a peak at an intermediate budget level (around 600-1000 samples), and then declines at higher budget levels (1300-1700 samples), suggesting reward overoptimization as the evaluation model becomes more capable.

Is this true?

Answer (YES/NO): NO